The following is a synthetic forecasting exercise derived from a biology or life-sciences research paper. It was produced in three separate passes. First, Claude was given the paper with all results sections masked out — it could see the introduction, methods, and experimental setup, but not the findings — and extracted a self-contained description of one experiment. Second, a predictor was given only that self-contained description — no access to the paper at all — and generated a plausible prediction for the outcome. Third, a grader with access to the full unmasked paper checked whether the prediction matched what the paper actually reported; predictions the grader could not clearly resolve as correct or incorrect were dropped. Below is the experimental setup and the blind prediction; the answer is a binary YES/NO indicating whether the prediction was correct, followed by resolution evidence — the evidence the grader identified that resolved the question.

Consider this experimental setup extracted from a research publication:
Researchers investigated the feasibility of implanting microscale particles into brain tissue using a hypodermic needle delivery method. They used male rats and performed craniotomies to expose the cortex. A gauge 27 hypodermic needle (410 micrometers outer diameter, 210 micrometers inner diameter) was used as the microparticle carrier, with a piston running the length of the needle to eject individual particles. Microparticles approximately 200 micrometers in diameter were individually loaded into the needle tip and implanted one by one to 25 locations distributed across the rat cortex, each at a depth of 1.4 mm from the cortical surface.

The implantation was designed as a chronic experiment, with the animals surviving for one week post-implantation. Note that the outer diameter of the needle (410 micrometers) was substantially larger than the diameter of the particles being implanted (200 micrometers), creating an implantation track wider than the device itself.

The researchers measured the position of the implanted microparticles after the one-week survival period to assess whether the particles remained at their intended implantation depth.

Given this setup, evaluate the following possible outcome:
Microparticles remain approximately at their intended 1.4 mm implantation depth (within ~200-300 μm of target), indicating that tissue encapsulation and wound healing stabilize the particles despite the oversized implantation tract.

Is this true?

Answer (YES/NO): NO